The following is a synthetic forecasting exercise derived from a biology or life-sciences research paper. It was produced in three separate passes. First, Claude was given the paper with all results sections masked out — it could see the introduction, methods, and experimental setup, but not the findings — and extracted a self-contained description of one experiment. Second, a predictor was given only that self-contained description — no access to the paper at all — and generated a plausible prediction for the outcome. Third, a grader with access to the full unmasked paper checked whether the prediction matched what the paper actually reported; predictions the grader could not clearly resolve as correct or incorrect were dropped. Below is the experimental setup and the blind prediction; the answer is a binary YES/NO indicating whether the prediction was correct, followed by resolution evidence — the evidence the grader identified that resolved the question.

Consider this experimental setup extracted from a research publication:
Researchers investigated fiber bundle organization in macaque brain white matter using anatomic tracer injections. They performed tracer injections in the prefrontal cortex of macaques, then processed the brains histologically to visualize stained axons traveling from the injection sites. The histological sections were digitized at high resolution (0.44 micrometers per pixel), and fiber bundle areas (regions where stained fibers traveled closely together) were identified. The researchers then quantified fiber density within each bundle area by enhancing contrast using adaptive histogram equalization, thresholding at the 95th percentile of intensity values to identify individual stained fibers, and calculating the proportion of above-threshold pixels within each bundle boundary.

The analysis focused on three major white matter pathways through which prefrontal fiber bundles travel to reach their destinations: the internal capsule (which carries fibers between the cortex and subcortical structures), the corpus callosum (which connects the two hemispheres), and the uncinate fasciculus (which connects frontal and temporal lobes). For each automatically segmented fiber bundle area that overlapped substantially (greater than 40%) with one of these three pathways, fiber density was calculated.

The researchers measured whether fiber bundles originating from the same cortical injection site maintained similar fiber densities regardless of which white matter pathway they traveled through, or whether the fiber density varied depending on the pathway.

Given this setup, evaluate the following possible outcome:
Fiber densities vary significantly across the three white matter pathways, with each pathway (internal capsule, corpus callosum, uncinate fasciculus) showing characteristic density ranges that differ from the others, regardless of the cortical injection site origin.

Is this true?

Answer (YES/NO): YES